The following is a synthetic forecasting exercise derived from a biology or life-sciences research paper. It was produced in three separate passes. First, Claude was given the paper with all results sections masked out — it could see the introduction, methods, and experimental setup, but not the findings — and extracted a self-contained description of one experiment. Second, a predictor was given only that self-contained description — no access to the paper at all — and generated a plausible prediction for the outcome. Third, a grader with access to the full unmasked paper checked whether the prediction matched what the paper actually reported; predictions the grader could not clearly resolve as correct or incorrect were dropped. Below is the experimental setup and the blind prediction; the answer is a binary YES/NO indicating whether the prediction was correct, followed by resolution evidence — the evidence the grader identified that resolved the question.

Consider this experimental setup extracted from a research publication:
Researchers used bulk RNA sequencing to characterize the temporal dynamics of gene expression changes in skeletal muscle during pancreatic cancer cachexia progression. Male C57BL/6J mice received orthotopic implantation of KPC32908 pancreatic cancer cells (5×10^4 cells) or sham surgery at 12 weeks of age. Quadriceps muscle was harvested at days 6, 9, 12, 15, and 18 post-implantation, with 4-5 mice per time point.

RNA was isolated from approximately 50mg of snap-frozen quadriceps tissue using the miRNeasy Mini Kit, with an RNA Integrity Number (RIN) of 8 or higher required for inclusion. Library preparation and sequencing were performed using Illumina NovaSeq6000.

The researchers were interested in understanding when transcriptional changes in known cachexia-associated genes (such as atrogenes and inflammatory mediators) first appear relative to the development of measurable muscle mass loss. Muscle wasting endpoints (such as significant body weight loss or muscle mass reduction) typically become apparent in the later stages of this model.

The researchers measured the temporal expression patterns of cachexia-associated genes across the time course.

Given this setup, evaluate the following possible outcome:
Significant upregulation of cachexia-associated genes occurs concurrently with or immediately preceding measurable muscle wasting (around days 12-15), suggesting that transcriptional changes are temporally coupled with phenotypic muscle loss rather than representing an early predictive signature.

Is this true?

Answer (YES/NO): NO